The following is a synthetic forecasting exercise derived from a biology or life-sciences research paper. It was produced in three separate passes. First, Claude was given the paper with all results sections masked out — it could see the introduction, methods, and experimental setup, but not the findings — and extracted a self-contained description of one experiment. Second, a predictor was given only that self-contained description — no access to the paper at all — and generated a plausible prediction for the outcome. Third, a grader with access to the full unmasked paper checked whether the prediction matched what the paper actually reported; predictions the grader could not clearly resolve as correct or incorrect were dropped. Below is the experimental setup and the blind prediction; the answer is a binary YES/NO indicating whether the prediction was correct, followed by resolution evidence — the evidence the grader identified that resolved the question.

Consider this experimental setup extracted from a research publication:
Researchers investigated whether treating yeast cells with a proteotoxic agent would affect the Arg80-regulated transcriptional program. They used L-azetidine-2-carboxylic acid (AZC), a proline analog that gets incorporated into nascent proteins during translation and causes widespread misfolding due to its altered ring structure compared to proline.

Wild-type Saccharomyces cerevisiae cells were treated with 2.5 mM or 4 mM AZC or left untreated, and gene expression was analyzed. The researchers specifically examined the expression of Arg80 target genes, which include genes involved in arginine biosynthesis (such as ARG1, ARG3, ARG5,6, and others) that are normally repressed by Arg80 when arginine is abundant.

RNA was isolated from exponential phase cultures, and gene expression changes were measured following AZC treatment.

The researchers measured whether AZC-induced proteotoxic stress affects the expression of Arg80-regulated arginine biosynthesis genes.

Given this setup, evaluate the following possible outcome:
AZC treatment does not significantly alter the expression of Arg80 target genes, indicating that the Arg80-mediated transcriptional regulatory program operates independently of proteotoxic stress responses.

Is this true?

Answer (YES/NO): NO